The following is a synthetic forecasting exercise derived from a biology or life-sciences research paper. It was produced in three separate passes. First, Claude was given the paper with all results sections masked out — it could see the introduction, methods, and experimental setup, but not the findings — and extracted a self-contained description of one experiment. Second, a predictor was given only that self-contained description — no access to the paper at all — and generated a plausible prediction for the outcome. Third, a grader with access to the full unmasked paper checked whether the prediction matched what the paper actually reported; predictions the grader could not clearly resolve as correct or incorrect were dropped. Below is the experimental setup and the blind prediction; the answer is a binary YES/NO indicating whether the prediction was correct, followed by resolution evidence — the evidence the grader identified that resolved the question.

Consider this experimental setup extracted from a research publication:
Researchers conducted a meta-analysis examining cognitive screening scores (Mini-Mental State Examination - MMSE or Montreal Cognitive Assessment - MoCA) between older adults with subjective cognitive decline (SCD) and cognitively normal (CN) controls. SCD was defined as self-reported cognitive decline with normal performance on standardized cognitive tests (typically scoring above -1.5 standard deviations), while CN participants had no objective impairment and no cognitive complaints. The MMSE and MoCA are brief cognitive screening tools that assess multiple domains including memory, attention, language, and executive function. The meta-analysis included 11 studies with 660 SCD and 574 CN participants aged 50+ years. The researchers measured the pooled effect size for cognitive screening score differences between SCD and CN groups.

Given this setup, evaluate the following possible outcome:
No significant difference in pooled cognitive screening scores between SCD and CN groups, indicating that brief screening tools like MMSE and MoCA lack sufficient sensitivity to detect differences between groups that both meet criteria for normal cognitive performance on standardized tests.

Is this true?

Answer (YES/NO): NO